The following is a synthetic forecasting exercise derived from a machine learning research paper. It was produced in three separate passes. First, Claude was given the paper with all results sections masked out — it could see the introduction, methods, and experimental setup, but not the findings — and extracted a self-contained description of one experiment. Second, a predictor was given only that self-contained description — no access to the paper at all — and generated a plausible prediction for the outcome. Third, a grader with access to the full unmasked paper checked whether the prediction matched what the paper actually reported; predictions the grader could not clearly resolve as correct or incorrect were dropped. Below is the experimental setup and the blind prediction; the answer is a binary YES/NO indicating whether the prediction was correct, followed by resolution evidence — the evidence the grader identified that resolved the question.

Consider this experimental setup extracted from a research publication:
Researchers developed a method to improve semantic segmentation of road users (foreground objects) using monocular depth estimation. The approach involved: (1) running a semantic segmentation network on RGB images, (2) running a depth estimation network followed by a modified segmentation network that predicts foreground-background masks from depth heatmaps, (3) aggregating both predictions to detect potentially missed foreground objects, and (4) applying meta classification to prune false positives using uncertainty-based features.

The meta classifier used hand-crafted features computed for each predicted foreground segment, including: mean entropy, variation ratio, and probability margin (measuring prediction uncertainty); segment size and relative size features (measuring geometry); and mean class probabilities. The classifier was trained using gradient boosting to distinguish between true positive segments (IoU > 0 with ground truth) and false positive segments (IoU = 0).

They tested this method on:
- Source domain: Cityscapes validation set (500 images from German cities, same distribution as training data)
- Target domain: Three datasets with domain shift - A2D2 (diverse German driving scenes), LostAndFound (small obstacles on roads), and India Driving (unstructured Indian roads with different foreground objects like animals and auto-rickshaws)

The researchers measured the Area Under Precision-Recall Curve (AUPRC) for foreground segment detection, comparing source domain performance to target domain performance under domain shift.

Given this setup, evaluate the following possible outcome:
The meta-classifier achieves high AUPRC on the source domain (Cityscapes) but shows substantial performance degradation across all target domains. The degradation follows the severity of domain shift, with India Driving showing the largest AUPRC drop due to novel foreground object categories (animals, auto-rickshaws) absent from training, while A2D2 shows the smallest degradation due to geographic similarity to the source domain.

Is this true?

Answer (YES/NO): NO